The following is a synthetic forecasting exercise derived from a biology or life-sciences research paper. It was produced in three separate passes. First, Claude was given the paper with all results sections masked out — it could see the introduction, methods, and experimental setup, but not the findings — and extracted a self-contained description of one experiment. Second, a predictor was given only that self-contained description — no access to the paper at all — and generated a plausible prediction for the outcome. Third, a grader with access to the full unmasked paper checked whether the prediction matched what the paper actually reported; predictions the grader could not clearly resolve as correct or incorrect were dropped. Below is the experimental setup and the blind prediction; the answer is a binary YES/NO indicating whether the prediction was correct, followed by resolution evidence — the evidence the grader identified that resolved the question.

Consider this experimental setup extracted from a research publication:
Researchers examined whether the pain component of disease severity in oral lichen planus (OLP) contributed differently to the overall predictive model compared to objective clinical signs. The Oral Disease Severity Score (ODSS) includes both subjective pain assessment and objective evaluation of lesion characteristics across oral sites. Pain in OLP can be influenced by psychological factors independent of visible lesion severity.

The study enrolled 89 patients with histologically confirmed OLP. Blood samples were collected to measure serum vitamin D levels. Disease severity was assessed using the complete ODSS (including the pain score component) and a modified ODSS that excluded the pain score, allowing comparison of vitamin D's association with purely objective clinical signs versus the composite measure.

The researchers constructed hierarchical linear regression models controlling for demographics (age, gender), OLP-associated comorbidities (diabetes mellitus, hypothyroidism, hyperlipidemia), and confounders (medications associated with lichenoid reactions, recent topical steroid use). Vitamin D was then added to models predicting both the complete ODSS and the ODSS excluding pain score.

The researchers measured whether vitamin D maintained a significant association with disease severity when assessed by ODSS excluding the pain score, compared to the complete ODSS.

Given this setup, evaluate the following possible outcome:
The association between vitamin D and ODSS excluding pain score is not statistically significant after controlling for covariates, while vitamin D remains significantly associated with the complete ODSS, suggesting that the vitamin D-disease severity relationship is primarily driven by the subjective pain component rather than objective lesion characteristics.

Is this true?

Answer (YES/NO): NO